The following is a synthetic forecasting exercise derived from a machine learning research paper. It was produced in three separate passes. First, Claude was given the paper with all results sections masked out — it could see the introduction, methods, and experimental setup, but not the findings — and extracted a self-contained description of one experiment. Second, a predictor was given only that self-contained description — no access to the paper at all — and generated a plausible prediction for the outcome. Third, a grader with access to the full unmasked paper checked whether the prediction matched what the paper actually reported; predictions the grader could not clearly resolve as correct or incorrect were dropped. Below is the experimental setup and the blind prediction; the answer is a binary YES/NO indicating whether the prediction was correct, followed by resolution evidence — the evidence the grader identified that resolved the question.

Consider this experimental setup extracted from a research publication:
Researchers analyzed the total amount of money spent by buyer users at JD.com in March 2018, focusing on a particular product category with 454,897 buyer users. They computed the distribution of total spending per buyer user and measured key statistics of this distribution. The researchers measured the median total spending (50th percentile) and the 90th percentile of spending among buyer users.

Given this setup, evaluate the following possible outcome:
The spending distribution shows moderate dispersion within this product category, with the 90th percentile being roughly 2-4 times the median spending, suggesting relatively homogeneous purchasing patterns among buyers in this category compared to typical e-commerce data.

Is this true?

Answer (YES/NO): YES